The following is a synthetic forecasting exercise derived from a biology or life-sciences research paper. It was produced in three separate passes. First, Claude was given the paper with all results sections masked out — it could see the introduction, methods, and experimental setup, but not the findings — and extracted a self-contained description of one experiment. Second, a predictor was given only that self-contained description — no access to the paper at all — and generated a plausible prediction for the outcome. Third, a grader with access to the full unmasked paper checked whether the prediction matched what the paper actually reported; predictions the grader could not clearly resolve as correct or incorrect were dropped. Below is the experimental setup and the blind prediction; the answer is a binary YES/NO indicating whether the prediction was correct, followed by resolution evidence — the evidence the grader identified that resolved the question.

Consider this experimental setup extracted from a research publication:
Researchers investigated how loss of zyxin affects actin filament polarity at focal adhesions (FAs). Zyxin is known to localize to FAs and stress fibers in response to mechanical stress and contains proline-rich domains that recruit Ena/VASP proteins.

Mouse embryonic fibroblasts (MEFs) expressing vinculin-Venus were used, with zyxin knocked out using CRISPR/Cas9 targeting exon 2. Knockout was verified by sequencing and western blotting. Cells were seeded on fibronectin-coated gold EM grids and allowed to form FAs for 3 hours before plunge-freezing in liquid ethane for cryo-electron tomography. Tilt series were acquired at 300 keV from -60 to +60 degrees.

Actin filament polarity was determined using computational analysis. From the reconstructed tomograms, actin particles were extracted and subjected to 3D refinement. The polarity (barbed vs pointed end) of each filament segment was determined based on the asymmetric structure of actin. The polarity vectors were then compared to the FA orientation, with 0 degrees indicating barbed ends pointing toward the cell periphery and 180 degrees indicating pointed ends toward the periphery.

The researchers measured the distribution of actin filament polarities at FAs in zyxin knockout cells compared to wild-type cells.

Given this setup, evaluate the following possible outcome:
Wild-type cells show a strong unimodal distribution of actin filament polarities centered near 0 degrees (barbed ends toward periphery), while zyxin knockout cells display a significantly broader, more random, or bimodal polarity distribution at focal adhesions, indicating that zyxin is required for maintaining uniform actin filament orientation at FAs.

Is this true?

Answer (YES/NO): YES